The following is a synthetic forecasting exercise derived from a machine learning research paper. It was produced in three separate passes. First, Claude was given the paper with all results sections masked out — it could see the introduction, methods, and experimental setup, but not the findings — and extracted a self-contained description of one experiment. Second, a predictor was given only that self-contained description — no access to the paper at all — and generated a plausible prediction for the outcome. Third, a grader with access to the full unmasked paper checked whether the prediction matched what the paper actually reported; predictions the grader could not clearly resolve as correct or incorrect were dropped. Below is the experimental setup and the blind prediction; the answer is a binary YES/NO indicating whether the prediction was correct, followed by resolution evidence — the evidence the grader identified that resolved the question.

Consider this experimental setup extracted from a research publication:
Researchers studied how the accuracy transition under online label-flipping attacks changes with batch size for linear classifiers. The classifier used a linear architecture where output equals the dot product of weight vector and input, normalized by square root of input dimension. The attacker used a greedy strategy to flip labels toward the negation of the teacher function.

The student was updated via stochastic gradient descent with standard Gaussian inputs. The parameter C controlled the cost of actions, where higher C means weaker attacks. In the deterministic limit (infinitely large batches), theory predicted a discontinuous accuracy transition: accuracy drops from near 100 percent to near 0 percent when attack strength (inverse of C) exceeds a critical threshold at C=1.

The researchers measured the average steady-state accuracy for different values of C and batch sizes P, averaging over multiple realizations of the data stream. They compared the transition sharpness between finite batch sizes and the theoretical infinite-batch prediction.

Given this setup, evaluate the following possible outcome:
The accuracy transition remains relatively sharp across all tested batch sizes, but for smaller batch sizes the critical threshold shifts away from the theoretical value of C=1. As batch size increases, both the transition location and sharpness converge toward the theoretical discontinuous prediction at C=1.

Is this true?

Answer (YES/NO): NO